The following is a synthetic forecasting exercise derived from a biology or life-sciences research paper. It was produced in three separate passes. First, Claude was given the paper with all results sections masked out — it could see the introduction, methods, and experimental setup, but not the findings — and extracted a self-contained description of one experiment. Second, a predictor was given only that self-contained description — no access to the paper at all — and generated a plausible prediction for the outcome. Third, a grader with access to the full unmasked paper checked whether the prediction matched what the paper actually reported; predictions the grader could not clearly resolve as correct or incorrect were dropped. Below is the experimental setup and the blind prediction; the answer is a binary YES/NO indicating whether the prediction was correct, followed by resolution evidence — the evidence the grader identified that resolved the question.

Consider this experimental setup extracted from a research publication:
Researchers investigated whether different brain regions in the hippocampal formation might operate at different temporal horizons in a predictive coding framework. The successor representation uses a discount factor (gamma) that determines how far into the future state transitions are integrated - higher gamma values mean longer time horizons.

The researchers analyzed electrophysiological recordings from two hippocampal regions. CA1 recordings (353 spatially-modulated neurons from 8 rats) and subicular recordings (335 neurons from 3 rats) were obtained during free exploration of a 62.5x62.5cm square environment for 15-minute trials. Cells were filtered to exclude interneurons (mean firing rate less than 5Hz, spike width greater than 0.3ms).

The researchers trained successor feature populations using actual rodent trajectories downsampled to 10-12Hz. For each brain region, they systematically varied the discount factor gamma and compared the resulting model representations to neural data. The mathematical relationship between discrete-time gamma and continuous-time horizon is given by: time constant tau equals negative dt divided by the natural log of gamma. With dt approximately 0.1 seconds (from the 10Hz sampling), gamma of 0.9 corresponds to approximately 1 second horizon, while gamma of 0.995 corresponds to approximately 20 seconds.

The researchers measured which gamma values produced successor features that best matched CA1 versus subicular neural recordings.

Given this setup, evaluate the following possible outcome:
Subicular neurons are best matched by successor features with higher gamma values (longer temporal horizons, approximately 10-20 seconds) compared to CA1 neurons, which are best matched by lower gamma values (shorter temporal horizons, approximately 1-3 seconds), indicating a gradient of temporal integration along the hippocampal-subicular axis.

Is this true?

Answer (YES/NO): YES